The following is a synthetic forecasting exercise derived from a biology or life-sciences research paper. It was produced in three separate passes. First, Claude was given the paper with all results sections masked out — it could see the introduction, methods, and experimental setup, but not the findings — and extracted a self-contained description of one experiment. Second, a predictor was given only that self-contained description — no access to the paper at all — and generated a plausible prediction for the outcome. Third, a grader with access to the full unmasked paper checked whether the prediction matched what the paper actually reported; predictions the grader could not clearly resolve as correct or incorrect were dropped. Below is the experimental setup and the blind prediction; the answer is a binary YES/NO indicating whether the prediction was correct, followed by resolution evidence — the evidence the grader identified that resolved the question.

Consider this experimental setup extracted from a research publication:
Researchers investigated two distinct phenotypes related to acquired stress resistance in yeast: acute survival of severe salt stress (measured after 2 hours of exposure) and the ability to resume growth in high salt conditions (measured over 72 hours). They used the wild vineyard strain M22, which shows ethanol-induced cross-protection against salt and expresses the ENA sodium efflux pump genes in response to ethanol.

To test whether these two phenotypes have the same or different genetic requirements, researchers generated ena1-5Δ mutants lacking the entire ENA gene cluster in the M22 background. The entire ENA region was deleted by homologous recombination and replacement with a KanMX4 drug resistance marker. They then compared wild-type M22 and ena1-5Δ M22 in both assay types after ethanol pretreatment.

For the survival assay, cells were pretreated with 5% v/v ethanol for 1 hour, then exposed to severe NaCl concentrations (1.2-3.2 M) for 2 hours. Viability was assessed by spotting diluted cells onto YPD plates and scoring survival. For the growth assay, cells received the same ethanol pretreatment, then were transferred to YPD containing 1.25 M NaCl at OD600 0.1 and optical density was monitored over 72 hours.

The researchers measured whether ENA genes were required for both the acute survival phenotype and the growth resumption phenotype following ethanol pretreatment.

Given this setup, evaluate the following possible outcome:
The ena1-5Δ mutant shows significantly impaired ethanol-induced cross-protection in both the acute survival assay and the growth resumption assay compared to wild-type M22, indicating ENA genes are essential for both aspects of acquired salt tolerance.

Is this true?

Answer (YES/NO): NO